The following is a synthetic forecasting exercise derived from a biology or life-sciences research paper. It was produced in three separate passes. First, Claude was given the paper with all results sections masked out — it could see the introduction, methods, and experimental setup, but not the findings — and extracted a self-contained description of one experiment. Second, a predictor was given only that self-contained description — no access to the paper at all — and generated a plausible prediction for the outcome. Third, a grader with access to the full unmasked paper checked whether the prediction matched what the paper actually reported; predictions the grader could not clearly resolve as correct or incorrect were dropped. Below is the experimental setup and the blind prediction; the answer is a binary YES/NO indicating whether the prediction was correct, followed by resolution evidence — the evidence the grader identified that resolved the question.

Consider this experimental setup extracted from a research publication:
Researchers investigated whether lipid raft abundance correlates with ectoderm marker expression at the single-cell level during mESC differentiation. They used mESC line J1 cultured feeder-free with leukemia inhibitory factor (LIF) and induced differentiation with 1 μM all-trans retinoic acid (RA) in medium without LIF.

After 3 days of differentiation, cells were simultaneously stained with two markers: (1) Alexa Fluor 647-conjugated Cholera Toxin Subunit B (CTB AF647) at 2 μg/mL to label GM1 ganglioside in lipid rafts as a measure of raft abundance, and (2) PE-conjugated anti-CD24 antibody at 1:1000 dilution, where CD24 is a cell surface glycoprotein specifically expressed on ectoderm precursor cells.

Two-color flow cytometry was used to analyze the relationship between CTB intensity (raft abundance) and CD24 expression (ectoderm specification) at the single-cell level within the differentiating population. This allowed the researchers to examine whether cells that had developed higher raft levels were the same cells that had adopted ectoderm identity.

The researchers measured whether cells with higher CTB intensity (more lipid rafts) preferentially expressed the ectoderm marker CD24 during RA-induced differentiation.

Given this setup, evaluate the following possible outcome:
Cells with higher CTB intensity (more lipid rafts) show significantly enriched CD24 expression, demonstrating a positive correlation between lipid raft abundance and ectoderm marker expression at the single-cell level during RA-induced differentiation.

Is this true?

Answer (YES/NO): YES